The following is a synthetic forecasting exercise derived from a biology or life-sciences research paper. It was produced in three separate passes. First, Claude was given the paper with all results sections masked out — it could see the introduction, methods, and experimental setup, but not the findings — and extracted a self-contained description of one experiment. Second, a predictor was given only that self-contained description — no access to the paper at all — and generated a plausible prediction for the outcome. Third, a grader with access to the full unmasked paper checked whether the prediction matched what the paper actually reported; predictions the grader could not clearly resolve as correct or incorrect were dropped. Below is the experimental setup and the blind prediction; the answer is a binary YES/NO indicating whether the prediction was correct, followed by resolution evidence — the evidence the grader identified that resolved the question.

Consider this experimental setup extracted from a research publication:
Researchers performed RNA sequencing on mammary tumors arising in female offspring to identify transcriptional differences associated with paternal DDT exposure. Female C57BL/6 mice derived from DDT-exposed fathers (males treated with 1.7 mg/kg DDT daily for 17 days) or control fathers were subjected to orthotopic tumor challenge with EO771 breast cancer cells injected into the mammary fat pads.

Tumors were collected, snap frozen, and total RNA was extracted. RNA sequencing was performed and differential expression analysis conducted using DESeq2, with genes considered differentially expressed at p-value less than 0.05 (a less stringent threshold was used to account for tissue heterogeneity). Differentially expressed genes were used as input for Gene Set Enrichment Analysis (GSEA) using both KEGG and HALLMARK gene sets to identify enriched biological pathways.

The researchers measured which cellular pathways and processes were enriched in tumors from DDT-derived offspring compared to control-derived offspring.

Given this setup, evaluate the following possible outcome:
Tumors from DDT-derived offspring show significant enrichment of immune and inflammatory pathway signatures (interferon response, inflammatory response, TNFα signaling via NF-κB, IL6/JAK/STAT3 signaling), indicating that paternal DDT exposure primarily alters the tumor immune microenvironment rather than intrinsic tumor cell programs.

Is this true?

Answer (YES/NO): NO